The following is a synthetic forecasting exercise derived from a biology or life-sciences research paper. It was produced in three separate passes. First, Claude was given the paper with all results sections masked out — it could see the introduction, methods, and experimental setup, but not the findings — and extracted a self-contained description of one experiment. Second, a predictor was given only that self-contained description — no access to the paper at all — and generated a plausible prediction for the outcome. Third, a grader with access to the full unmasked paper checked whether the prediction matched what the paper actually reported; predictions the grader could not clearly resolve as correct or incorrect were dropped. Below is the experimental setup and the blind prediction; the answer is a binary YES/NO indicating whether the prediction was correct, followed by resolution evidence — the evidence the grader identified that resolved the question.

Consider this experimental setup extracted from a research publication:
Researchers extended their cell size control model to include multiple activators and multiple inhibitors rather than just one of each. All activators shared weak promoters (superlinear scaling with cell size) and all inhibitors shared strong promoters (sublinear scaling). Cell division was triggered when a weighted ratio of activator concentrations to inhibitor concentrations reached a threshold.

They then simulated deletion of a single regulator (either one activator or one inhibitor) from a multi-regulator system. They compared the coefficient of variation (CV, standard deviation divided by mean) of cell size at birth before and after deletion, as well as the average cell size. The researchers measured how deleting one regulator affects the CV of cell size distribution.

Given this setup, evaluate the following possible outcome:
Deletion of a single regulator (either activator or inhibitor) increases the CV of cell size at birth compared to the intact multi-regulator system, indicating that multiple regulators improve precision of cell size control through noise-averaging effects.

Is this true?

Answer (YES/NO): NO